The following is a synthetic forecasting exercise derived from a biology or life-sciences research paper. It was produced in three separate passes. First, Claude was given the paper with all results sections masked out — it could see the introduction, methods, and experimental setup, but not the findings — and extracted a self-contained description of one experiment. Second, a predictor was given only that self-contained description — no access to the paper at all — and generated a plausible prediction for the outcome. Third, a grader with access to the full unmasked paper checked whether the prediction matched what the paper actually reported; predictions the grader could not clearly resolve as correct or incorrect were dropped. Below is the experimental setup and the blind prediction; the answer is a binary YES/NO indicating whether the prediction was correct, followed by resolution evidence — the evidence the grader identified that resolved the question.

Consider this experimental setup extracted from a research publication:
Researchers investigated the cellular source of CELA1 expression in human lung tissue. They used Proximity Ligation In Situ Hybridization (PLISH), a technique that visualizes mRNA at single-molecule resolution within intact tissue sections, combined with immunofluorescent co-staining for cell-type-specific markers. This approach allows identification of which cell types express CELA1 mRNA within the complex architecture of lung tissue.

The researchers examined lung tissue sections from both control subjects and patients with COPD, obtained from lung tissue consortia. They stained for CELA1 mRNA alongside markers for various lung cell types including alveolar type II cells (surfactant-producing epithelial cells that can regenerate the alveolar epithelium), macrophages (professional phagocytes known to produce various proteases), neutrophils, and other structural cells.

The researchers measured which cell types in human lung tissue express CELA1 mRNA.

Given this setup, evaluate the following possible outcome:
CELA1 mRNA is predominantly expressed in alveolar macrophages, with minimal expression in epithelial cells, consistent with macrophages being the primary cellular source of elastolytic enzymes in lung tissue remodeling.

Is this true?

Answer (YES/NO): NO